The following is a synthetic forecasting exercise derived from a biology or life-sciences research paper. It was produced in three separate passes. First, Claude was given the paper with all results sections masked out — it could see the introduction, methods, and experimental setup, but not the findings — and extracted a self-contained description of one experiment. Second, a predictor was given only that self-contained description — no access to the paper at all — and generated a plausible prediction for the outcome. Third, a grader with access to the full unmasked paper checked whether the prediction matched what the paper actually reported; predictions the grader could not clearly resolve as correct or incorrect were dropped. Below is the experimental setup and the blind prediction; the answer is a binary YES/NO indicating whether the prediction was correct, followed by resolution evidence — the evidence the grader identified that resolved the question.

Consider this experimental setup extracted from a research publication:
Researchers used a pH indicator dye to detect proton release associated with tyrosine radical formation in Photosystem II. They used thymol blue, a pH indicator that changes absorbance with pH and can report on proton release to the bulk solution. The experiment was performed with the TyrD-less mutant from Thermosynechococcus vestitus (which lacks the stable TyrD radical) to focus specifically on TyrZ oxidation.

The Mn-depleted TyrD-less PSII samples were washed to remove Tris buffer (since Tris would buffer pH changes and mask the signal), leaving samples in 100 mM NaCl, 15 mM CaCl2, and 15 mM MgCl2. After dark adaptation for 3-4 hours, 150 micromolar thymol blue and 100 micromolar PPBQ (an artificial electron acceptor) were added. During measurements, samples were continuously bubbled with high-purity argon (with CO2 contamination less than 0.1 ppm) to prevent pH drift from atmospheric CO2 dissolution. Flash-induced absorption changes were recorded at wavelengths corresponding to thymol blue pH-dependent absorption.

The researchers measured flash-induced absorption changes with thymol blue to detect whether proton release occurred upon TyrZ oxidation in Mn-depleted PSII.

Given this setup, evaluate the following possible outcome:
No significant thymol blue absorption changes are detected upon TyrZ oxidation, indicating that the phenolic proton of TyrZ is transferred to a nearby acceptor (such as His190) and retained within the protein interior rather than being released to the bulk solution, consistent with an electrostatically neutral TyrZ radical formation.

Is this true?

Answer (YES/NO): NO